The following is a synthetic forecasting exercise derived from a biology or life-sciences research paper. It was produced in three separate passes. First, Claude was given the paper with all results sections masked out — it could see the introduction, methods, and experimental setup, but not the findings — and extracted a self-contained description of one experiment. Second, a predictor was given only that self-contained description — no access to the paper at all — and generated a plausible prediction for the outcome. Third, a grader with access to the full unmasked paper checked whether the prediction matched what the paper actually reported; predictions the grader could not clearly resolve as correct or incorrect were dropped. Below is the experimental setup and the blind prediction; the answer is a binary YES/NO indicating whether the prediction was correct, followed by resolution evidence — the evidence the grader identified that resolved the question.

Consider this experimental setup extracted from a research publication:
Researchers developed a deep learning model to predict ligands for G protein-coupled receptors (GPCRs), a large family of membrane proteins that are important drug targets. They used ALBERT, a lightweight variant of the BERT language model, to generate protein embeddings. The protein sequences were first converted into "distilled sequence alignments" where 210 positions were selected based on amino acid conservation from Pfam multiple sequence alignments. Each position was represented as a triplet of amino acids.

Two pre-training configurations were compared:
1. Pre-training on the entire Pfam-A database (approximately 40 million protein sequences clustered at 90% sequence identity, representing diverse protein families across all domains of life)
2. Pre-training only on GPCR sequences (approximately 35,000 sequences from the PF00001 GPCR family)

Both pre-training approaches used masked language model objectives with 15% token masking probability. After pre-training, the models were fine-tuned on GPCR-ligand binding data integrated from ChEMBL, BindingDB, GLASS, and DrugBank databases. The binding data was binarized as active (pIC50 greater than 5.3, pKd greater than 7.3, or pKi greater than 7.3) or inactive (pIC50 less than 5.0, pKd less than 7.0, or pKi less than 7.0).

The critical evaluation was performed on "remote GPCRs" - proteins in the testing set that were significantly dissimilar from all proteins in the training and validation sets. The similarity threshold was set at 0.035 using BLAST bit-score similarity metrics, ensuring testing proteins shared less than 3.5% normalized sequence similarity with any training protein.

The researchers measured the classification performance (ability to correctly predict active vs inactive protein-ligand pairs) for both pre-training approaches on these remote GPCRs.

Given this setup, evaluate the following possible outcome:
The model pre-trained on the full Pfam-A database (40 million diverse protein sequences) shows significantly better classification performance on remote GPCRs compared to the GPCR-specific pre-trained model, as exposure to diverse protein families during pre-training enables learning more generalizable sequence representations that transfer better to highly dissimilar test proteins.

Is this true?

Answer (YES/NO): YES